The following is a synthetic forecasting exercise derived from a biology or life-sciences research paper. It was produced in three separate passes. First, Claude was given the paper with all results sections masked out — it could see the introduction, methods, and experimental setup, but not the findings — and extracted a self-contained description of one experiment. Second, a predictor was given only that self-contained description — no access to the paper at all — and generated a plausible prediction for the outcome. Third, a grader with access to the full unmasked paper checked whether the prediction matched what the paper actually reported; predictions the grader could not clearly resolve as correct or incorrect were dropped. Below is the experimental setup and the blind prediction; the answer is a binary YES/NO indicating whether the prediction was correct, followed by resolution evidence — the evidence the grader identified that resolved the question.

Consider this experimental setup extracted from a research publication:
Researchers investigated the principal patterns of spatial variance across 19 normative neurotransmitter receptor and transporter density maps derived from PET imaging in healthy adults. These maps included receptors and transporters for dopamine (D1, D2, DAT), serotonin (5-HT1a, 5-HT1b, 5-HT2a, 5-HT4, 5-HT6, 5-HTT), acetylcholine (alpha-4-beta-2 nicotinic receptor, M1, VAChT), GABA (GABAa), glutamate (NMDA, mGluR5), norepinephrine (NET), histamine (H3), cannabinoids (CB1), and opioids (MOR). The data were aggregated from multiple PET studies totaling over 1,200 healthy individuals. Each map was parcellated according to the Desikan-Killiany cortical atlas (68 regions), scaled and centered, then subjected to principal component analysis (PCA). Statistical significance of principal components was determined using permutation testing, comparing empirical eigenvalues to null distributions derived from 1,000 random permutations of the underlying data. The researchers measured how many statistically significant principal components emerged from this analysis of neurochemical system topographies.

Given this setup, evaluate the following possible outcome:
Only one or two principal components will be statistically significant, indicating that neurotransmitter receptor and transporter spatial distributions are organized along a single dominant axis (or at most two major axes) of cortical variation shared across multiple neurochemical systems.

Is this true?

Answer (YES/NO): NO